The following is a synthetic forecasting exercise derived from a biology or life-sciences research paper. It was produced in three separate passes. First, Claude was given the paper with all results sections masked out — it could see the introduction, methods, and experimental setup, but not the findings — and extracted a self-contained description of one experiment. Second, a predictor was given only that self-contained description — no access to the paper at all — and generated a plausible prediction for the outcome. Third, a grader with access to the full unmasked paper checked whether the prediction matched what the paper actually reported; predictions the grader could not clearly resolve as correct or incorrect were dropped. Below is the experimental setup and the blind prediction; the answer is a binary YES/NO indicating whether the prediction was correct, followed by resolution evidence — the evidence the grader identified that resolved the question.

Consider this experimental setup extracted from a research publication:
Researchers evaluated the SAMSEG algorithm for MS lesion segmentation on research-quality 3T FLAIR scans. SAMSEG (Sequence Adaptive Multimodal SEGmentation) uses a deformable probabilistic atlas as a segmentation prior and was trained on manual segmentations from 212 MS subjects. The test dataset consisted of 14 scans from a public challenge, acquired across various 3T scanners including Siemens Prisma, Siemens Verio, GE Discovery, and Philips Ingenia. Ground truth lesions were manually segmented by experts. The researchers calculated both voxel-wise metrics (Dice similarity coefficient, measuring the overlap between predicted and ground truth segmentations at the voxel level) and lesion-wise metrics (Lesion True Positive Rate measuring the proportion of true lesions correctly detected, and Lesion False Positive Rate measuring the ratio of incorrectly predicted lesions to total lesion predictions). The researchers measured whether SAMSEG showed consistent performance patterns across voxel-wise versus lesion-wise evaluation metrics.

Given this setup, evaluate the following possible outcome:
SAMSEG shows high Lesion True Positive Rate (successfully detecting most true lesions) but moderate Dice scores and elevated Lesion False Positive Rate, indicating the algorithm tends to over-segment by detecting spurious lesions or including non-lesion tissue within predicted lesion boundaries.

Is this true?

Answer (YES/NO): NO